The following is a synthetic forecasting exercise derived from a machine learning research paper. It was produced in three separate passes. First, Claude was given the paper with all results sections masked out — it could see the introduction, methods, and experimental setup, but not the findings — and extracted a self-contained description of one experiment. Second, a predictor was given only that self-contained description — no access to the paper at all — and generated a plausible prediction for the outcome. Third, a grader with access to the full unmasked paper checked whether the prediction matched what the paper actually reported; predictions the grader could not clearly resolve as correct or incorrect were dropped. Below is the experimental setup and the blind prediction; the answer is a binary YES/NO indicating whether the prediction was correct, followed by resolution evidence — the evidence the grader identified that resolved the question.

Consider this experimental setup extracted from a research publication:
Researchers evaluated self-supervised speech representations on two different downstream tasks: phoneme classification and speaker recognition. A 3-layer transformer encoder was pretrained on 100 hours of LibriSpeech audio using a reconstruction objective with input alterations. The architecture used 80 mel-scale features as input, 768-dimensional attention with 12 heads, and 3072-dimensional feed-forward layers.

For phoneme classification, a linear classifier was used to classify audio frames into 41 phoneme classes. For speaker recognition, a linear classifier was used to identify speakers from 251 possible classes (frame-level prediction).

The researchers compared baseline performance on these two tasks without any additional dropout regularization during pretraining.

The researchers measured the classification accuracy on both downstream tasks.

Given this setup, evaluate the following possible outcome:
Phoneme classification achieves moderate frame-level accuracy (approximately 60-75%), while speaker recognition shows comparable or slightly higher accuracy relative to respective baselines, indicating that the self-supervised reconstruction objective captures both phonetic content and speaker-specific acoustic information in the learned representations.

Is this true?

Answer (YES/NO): NO